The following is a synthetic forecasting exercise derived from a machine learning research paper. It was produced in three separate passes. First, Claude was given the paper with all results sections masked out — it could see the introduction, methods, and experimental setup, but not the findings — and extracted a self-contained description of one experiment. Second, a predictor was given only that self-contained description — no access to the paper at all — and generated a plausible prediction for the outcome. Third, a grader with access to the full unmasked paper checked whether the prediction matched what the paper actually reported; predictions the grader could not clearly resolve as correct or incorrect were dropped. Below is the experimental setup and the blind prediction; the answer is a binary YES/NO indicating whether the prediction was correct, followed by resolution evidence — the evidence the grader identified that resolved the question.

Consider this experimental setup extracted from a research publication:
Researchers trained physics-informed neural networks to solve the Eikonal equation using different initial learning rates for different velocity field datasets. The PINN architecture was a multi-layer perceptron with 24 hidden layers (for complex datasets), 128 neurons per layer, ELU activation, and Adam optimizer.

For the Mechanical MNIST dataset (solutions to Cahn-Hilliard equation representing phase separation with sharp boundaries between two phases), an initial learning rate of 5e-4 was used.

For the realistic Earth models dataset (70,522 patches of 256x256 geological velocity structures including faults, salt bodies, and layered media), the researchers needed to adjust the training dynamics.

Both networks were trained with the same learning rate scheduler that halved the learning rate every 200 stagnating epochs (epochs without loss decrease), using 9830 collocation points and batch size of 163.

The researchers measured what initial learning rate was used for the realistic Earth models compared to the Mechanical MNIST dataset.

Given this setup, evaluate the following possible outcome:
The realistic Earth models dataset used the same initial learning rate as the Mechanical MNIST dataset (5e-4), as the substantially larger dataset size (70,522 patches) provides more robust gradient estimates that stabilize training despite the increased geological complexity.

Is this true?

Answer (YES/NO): NO